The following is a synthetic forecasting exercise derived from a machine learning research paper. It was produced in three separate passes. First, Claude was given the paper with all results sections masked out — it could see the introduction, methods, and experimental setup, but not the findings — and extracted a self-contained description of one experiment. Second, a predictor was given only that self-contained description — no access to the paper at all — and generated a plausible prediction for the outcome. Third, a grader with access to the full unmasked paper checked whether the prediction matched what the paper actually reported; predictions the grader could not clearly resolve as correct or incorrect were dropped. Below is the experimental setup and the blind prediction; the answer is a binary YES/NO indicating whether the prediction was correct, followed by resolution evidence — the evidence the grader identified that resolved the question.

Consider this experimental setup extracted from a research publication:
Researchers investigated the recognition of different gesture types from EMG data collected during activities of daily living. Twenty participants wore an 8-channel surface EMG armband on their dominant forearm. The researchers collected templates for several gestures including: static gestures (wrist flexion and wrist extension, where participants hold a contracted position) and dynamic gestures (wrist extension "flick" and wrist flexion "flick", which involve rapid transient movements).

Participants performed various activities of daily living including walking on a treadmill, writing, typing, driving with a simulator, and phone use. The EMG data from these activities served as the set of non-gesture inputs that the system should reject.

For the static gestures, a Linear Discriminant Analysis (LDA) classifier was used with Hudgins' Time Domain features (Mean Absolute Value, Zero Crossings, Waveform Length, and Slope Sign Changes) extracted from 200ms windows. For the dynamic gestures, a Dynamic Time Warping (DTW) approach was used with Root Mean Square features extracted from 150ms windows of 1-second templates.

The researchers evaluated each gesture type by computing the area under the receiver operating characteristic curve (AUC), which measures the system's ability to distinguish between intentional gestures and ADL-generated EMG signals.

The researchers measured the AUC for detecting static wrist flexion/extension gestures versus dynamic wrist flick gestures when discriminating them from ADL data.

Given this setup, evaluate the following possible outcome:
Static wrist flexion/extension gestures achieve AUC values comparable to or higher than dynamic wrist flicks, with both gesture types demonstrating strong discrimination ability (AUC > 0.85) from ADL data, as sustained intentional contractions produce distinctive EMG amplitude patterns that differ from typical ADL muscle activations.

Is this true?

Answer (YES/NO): NO